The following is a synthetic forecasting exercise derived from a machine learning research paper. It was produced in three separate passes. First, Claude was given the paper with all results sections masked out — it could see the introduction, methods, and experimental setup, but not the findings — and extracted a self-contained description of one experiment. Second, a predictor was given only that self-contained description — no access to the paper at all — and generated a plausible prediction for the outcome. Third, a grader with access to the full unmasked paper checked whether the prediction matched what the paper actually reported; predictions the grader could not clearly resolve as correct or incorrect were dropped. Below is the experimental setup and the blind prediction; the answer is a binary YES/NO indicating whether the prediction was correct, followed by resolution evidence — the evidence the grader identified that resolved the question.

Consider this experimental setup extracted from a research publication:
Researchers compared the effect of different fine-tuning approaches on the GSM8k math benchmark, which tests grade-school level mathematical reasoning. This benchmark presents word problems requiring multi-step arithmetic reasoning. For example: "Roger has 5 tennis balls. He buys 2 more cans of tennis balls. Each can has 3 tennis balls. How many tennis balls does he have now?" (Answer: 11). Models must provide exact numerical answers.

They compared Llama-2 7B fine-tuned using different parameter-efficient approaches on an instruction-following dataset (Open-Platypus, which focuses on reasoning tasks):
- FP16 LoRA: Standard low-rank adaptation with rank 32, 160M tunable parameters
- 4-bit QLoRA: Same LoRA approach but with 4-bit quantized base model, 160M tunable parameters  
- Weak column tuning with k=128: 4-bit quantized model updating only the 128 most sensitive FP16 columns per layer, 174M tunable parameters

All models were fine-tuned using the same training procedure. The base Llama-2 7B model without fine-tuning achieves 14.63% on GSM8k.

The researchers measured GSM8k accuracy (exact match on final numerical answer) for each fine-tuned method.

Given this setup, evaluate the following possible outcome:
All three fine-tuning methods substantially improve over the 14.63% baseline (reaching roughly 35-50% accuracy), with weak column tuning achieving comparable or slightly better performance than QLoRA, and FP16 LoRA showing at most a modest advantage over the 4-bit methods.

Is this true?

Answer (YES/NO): NO